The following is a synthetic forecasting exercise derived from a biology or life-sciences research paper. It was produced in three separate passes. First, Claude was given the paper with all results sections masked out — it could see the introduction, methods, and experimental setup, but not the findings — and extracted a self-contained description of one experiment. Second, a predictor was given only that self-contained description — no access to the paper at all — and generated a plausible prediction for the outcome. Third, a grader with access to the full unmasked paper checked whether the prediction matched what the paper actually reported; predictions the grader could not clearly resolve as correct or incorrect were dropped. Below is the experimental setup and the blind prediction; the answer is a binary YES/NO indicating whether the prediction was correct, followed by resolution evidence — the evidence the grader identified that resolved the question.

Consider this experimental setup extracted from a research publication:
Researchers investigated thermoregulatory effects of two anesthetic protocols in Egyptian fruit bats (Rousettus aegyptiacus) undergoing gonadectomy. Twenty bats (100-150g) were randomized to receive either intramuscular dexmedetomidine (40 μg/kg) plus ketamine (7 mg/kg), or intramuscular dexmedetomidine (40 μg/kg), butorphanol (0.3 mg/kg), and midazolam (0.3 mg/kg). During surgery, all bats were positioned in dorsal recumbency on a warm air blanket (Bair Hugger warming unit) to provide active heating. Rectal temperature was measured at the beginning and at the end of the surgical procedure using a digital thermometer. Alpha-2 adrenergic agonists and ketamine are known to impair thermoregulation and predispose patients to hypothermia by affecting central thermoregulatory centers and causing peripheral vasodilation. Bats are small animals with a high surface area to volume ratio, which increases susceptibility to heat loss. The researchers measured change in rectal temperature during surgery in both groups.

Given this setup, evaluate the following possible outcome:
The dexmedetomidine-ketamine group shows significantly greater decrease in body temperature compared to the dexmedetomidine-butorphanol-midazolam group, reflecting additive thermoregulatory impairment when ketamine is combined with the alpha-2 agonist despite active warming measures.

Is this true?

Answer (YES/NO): NO